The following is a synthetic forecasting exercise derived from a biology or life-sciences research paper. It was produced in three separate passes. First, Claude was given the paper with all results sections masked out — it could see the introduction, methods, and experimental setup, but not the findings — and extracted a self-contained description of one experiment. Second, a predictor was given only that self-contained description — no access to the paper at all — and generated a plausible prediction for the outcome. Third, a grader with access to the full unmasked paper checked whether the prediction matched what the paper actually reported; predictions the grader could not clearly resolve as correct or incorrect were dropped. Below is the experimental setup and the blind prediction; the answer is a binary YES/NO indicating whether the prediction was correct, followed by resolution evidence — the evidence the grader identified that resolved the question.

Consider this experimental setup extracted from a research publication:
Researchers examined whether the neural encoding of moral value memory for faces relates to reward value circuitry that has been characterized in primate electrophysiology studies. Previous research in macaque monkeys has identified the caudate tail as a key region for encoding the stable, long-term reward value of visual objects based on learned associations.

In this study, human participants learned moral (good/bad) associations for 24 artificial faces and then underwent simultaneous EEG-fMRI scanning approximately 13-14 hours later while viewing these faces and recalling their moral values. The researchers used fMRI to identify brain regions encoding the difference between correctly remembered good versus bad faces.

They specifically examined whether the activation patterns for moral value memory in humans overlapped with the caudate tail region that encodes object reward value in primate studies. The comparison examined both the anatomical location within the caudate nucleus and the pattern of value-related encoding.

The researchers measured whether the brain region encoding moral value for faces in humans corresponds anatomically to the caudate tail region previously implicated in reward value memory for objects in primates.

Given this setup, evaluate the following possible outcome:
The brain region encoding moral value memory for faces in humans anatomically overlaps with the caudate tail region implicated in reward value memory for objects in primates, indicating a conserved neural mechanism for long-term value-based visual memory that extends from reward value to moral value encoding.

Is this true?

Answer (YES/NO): YES